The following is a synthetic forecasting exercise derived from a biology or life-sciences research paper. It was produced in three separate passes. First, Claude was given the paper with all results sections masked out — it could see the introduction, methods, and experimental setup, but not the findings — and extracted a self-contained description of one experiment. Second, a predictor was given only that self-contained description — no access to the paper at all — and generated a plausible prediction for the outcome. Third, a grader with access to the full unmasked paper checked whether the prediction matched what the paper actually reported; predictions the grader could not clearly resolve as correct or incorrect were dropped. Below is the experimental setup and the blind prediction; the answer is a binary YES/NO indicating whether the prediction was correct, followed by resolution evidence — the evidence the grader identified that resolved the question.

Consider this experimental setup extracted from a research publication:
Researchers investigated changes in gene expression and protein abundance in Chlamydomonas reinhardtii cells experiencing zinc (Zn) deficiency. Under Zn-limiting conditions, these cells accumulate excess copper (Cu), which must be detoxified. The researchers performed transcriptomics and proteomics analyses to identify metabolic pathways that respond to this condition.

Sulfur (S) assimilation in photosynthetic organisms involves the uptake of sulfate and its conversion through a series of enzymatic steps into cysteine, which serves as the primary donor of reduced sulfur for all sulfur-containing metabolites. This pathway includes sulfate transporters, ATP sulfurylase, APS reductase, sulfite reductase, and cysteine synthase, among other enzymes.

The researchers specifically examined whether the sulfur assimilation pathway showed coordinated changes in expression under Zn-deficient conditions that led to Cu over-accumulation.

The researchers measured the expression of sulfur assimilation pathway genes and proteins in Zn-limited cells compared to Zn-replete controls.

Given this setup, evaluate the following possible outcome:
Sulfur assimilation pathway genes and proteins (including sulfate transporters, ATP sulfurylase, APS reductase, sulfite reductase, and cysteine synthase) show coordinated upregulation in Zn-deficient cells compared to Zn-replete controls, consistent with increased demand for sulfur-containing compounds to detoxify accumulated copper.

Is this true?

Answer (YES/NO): YES